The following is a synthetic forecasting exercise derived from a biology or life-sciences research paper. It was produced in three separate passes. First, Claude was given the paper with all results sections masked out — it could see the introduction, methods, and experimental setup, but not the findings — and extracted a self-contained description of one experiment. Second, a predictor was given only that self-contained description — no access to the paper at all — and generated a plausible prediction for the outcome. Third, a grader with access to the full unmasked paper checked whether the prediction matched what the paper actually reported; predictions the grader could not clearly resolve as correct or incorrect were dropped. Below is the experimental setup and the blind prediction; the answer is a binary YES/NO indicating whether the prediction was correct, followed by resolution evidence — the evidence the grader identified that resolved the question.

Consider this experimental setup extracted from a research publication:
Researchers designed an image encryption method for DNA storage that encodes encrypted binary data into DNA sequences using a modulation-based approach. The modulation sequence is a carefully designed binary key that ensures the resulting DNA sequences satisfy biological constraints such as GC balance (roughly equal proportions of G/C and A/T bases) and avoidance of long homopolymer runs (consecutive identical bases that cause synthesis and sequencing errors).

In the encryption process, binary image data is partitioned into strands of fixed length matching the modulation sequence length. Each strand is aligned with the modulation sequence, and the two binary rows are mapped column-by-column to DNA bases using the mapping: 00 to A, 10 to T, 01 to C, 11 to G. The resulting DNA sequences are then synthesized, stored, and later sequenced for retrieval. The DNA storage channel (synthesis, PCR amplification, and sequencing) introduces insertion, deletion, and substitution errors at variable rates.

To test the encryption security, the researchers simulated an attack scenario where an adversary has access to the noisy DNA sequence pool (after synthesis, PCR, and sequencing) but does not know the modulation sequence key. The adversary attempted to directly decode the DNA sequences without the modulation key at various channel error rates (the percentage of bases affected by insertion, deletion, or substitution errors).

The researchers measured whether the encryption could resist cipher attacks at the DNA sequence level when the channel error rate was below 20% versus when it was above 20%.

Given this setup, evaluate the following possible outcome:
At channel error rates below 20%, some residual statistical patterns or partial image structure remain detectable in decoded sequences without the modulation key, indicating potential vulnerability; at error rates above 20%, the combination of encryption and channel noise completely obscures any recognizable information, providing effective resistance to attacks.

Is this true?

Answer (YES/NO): YES